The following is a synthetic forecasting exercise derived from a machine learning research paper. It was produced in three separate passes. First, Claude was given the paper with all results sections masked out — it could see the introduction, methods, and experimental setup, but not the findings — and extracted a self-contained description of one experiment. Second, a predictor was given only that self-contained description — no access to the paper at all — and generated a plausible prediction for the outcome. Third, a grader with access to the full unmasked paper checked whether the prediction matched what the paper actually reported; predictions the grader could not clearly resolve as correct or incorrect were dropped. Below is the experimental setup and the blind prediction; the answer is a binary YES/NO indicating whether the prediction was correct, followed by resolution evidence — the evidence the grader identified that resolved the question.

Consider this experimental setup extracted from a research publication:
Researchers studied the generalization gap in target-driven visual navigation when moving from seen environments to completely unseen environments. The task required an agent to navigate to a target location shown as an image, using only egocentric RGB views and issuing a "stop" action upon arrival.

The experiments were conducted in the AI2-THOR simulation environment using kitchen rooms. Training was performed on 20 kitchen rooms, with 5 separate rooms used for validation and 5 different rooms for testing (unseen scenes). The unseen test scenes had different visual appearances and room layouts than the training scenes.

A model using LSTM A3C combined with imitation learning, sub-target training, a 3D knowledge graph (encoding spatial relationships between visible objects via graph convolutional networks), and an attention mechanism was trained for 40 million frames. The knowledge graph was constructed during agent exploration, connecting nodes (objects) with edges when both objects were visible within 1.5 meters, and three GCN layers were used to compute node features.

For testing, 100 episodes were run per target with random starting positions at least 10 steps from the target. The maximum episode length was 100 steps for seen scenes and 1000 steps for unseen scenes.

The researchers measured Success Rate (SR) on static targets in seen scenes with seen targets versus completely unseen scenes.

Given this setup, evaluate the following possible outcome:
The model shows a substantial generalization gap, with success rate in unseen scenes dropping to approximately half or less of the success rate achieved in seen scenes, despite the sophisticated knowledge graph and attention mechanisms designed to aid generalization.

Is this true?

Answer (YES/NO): YES